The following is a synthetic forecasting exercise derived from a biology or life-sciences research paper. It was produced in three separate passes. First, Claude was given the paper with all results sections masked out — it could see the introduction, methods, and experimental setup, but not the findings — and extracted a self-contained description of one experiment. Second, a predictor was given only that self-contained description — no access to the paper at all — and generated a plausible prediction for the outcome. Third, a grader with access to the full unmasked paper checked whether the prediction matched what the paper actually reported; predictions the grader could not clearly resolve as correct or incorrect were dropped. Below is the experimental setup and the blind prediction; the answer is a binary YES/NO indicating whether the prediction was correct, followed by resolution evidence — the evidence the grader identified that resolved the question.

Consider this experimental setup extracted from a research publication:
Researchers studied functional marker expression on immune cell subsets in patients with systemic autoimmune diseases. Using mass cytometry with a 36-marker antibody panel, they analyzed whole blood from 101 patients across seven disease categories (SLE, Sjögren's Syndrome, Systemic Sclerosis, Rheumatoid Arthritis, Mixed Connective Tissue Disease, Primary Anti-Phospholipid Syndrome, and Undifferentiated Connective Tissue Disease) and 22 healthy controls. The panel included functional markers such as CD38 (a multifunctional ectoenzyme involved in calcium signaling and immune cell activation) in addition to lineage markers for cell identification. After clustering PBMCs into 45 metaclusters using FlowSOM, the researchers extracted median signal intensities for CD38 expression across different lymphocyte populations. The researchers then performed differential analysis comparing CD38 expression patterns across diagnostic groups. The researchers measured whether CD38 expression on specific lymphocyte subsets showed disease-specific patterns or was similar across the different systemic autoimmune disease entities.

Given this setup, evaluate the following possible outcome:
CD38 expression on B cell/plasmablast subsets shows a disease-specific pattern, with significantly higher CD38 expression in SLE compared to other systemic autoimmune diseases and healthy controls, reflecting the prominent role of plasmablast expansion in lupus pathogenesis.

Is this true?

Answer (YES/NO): NO